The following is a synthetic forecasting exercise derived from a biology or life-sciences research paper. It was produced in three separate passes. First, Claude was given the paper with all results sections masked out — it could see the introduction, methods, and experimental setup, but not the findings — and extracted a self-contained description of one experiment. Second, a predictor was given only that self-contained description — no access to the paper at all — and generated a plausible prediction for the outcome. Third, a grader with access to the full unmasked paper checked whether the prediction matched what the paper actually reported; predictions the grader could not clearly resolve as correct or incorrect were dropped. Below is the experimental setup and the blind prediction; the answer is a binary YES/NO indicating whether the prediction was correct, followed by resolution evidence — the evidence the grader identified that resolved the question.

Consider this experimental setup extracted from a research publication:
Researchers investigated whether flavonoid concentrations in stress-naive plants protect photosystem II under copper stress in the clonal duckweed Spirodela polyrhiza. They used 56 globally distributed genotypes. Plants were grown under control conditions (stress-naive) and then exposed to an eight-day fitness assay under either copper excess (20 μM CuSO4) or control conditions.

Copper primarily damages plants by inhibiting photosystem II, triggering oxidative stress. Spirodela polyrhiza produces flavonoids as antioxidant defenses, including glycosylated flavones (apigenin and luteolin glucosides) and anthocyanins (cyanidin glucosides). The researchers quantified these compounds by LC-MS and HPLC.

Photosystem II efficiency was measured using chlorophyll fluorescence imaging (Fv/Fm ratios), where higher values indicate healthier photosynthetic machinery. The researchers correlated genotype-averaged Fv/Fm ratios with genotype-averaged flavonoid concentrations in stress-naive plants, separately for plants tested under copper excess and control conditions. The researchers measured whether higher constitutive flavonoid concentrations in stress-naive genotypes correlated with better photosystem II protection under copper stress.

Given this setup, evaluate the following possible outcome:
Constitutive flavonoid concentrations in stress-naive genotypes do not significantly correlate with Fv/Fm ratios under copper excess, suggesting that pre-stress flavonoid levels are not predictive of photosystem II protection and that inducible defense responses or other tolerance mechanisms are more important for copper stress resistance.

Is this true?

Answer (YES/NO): NO